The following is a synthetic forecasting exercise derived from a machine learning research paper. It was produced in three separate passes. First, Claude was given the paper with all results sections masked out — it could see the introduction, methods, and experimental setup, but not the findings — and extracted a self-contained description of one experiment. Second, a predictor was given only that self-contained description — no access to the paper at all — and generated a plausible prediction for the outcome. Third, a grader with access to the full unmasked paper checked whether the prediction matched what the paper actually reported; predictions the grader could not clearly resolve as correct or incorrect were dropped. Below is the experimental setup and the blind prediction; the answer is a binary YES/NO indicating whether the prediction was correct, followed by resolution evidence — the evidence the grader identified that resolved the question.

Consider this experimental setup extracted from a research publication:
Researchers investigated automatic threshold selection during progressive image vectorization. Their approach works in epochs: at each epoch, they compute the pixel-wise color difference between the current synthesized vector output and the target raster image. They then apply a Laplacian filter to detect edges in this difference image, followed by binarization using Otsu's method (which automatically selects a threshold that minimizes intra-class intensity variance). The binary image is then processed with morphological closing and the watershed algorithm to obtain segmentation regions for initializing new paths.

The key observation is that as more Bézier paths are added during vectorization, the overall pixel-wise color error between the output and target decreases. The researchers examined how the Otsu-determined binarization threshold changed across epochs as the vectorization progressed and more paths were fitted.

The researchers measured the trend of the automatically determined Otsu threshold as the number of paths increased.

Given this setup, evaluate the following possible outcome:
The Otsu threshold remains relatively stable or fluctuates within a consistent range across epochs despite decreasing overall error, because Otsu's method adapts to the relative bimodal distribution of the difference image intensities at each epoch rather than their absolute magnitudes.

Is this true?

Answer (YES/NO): NO